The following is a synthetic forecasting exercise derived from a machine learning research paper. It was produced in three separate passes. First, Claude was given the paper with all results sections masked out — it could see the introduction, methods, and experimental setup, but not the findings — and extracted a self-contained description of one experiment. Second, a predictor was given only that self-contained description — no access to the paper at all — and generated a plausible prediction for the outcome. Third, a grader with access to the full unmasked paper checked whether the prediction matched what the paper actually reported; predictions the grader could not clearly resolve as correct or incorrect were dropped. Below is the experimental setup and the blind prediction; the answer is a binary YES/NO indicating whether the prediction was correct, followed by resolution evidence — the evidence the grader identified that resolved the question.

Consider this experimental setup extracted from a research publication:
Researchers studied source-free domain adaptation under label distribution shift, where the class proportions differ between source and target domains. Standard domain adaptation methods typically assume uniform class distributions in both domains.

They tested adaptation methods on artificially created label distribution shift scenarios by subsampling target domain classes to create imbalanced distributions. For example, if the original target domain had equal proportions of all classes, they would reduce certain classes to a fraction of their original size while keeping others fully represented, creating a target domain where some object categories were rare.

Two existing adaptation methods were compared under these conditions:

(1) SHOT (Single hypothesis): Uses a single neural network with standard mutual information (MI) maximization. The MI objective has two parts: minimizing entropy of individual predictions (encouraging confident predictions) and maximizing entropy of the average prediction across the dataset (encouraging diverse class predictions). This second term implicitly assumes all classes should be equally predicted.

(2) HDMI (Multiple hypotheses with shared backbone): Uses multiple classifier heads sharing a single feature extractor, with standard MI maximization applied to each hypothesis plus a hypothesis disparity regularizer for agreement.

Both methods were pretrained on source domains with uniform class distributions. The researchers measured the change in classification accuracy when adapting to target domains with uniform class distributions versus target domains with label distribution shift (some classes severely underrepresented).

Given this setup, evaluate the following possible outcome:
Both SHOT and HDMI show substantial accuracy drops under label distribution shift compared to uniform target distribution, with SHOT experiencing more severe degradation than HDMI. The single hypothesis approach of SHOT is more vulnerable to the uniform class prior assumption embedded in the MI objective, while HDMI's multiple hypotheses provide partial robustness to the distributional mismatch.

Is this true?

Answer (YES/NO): NO